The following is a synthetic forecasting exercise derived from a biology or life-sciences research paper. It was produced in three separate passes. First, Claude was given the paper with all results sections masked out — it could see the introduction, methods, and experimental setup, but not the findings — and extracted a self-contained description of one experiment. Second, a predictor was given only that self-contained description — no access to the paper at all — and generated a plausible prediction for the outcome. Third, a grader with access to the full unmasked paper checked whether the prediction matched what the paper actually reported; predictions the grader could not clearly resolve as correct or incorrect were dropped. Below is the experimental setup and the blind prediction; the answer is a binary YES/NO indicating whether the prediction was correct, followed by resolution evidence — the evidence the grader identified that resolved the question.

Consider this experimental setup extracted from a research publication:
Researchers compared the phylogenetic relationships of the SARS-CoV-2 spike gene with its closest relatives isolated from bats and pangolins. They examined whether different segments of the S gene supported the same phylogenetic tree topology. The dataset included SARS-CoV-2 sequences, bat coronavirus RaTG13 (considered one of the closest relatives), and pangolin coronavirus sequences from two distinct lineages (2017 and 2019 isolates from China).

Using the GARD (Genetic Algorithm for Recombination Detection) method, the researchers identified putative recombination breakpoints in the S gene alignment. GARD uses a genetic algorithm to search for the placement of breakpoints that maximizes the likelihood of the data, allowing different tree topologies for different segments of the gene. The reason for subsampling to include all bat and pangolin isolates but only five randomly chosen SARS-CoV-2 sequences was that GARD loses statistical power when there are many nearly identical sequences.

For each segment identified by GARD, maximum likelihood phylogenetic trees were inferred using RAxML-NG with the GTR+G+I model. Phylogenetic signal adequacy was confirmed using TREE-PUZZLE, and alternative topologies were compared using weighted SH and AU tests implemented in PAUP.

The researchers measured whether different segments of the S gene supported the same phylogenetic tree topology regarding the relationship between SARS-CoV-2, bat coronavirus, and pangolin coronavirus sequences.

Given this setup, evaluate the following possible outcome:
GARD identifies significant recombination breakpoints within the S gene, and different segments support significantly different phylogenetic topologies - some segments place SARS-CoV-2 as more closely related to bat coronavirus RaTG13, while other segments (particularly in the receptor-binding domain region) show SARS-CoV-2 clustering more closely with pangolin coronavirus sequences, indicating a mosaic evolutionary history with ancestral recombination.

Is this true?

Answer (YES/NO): YES